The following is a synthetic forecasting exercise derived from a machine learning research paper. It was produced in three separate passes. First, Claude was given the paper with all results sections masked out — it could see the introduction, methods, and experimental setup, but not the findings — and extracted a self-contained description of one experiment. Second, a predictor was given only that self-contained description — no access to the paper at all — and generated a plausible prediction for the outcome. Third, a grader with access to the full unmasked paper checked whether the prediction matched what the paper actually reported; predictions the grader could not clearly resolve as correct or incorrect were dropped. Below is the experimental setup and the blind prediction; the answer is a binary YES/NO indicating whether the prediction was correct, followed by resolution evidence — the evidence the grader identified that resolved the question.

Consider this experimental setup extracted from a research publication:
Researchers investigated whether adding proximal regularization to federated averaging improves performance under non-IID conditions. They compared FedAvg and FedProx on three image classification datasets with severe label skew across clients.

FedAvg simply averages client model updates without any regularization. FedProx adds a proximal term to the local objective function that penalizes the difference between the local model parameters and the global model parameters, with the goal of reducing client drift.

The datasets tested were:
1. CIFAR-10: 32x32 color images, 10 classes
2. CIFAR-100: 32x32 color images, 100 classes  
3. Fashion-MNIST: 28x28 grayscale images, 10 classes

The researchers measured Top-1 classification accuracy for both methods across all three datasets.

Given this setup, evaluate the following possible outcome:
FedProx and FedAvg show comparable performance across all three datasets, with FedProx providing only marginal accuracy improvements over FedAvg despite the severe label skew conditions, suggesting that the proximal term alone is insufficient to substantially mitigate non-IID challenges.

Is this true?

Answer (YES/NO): NO